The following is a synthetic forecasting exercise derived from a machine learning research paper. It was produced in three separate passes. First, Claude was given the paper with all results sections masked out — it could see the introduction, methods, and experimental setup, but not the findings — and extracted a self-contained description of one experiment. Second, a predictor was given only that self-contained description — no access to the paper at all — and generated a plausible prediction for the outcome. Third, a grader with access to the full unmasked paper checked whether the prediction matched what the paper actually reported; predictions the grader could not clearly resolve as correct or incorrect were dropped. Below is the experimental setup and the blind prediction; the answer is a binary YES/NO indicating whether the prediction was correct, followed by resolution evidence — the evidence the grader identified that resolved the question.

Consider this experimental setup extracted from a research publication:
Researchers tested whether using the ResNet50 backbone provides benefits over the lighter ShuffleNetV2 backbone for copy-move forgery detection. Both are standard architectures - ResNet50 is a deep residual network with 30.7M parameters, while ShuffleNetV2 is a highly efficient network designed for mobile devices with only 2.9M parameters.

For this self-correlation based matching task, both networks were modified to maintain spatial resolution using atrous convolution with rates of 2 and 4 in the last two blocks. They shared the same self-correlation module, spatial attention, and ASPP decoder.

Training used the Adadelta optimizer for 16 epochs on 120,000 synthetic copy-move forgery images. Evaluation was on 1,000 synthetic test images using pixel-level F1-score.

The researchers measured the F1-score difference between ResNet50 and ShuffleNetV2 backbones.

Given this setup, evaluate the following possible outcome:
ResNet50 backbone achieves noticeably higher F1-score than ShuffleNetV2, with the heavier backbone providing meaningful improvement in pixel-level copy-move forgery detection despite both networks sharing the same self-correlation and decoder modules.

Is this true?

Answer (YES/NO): YES